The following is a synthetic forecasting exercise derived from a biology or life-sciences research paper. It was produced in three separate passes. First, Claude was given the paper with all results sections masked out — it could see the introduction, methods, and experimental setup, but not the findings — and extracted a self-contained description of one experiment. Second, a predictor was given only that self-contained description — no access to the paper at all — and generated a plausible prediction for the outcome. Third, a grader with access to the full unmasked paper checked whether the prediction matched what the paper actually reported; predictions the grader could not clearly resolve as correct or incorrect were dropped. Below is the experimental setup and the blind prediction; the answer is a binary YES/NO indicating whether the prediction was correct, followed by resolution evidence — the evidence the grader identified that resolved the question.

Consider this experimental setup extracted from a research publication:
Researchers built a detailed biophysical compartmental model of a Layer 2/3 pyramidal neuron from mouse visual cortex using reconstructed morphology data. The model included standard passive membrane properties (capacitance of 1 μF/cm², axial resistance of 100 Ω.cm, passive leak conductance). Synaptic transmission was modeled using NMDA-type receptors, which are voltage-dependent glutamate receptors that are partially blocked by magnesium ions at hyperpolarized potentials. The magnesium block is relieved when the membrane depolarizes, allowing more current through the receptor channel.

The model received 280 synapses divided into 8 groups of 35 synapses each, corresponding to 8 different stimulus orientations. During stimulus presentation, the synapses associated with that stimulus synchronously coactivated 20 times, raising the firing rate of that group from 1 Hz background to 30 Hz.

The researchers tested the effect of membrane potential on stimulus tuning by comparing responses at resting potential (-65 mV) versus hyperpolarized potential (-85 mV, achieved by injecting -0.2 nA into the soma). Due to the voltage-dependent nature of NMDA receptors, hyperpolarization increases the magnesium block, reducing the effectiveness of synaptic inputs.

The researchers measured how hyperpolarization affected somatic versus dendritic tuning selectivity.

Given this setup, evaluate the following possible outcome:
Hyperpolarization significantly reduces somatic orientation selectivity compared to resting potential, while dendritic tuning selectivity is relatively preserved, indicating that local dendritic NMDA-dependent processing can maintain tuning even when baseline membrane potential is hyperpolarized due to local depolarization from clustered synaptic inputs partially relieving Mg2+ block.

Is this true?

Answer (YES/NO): NO